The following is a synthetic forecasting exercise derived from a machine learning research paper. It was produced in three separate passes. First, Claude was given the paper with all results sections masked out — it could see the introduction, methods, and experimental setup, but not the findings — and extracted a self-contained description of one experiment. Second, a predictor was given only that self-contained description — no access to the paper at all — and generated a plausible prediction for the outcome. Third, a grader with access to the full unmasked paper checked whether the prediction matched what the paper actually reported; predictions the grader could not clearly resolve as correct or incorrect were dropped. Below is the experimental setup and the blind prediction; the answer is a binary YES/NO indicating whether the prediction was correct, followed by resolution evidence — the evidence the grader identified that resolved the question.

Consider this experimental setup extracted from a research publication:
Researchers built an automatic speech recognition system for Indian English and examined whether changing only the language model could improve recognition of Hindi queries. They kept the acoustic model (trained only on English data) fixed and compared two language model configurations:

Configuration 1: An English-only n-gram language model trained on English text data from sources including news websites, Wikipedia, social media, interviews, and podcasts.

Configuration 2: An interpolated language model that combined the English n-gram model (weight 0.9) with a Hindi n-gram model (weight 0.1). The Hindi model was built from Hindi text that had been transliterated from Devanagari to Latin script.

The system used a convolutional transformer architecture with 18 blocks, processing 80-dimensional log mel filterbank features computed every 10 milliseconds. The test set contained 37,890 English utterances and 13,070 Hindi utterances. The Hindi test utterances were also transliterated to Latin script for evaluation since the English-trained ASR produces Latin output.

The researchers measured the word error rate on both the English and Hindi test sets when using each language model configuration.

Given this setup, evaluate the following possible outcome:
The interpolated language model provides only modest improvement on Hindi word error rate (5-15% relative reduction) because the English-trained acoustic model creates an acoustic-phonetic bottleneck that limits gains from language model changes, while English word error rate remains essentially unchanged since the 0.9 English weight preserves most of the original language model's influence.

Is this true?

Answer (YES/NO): NO